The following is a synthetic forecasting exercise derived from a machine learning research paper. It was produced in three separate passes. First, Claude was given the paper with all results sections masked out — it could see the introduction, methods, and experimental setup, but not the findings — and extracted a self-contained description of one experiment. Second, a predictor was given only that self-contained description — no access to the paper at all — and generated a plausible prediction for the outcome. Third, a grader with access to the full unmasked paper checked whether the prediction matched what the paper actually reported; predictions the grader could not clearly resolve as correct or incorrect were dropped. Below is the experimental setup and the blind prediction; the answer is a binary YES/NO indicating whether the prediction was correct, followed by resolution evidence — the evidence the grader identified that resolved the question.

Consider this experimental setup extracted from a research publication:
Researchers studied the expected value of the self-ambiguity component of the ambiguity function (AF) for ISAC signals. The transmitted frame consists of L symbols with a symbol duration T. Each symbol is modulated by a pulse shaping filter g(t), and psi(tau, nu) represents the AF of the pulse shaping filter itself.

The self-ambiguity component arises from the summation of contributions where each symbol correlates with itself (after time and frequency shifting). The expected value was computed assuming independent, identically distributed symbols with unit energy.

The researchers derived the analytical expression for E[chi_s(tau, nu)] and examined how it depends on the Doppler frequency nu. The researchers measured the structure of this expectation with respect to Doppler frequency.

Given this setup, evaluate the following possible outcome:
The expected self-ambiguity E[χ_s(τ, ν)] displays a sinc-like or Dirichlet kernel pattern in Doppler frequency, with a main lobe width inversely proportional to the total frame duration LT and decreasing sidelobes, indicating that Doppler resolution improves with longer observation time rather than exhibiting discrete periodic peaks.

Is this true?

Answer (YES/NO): NO